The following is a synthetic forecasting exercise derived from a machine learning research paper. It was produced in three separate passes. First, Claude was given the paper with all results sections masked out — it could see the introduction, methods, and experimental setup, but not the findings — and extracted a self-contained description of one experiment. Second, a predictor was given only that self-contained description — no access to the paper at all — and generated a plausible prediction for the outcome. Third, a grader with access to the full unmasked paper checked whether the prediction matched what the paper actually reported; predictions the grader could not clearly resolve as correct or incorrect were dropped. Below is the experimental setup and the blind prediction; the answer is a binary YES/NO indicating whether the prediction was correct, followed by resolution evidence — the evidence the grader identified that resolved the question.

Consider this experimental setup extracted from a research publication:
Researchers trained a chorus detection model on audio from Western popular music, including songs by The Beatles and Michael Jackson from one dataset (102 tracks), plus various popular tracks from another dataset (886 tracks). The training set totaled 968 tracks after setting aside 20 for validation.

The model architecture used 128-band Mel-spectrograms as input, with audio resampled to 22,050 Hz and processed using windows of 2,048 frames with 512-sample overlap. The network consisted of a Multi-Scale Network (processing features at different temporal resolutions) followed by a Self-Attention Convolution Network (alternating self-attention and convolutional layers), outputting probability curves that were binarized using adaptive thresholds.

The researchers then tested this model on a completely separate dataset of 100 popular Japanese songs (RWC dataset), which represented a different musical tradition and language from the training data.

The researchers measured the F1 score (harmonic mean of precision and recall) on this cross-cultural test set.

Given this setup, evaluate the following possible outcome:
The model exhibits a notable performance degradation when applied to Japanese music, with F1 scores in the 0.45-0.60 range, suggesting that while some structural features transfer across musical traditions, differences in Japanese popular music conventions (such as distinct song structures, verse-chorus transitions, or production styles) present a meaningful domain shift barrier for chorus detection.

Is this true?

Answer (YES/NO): NO